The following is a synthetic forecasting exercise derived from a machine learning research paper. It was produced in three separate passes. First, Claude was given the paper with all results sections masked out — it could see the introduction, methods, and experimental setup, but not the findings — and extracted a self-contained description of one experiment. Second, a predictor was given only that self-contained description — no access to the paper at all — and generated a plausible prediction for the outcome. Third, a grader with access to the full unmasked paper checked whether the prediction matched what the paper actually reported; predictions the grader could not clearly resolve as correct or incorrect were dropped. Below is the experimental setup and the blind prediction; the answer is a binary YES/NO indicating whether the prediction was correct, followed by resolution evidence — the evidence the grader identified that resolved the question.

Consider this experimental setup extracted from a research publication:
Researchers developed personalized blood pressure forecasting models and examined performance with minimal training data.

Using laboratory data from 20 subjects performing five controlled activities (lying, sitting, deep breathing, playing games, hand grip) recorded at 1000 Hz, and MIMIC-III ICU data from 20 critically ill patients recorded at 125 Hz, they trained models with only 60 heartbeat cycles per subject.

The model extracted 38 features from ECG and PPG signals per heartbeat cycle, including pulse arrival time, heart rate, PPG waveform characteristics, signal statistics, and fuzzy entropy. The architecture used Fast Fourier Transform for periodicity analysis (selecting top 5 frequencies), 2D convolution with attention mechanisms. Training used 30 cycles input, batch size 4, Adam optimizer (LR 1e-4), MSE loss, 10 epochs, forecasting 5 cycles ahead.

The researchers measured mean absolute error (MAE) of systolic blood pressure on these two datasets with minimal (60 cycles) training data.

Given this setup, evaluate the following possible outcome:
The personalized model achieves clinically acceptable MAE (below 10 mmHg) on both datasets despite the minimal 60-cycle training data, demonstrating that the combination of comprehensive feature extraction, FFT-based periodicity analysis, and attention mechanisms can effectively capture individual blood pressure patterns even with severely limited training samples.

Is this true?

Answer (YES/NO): YES